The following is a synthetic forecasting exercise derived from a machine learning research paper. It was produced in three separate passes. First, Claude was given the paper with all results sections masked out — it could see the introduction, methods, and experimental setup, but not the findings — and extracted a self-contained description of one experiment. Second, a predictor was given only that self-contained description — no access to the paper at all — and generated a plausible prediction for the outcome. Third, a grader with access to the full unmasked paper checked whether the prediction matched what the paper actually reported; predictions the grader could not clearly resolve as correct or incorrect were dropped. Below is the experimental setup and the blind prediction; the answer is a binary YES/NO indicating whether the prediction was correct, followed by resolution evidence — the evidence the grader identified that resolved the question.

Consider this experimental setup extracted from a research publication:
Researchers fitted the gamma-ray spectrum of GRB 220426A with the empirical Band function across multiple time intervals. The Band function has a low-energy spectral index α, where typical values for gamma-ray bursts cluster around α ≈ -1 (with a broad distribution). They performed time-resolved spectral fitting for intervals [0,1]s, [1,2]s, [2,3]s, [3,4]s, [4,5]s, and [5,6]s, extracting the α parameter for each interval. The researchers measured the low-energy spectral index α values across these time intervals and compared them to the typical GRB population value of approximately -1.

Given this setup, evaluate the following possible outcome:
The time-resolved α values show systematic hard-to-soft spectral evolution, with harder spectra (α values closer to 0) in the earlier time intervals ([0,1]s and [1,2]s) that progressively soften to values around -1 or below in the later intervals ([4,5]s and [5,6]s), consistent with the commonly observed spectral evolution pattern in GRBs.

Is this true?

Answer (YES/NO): NO